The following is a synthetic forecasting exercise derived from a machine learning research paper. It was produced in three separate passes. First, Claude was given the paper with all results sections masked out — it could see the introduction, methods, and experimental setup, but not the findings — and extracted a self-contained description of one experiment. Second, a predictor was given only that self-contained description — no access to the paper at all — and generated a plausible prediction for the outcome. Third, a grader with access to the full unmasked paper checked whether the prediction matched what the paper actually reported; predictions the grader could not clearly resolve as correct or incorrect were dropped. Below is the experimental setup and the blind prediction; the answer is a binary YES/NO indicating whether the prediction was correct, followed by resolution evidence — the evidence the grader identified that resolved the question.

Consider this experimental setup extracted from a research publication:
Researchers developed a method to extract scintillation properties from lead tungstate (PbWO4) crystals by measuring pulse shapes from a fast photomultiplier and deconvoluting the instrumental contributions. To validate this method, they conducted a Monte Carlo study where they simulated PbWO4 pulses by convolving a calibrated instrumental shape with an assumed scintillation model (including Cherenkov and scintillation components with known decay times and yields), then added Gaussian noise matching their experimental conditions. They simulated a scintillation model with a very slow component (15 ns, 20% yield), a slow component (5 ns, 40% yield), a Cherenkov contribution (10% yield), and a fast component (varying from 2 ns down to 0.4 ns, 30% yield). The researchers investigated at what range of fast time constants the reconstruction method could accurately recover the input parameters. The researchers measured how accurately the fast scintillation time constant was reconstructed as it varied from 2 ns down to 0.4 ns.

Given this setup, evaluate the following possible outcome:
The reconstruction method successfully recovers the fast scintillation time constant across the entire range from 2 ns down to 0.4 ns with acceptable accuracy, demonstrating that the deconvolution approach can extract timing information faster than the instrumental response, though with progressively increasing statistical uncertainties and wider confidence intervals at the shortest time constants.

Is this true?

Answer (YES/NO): NO